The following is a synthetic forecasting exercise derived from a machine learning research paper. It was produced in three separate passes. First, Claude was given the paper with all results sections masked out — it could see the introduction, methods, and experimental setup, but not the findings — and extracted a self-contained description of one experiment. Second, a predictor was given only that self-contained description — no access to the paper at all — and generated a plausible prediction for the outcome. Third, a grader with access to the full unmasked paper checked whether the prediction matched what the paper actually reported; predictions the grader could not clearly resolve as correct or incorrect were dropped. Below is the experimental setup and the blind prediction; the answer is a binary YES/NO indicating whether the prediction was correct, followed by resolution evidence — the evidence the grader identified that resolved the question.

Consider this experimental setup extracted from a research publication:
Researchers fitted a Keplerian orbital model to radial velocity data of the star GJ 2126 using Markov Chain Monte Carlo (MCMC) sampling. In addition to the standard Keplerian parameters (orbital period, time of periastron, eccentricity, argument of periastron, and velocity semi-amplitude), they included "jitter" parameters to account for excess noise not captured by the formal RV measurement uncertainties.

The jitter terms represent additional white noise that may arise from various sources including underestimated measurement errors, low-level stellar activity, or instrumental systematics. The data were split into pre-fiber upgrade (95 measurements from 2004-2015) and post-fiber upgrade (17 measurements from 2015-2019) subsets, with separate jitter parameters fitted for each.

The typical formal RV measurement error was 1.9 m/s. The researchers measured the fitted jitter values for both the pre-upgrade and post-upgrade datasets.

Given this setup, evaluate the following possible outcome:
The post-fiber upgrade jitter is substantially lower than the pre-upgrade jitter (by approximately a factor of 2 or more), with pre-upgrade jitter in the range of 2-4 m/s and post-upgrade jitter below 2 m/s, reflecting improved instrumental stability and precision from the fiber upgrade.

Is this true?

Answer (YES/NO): NO